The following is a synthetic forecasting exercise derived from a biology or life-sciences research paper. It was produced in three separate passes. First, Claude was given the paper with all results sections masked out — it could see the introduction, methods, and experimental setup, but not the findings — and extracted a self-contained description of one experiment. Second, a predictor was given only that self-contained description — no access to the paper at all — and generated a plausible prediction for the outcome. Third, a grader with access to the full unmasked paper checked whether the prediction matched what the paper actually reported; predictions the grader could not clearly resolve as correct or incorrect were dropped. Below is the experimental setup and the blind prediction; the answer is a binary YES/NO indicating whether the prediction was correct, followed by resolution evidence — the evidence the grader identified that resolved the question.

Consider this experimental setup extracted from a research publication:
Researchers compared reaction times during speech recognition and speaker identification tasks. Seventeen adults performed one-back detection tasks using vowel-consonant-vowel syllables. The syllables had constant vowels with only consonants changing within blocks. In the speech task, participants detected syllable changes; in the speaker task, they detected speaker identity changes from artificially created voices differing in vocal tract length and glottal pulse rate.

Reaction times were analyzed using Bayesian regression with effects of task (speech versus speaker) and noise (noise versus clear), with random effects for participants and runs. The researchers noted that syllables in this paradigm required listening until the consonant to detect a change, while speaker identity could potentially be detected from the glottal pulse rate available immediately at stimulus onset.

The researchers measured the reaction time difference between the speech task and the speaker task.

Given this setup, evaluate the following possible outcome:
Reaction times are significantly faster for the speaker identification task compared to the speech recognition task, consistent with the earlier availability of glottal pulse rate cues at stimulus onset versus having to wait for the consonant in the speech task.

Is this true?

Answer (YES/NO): YES